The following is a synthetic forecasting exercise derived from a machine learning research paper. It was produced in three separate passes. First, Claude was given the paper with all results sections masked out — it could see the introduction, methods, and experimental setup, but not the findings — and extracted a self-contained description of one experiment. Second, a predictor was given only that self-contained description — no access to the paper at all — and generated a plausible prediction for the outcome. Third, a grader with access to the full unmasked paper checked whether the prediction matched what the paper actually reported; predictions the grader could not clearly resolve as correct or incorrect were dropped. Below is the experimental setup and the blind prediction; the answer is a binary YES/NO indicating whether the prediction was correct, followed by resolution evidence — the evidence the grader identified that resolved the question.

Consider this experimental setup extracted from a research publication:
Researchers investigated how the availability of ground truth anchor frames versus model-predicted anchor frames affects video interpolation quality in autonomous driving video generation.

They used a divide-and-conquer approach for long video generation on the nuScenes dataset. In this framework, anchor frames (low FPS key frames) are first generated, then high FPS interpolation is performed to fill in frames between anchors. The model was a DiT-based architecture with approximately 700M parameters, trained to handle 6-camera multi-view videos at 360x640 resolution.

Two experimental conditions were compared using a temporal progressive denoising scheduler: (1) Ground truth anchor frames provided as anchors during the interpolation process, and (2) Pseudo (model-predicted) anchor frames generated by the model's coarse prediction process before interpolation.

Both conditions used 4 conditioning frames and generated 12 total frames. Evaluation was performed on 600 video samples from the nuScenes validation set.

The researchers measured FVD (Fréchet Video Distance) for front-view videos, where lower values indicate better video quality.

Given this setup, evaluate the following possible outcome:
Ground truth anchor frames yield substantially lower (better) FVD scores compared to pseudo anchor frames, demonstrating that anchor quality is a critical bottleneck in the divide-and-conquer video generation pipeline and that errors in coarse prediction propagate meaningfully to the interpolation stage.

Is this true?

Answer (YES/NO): YES